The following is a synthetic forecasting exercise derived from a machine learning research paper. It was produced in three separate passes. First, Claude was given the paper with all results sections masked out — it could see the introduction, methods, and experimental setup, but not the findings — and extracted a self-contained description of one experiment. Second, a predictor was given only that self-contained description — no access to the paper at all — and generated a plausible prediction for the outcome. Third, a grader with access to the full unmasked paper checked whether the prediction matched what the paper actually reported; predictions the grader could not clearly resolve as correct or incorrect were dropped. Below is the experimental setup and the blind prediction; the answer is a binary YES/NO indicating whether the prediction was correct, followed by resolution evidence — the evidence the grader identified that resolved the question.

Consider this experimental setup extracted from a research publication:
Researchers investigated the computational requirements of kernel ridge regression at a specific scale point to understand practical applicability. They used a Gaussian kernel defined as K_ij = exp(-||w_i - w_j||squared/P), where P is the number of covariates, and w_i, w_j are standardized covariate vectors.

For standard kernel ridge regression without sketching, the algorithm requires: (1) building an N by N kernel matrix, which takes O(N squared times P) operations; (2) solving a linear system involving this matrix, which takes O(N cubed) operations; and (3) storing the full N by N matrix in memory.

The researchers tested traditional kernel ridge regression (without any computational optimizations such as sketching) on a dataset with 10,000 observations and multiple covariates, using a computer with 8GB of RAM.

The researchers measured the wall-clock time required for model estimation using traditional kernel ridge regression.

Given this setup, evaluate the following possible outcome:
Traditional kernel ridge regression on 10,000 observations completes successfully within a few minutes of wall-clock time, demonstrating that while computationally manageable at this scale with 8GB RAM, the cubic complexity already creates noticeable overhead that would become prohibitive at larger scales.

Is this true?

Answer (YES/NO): NO